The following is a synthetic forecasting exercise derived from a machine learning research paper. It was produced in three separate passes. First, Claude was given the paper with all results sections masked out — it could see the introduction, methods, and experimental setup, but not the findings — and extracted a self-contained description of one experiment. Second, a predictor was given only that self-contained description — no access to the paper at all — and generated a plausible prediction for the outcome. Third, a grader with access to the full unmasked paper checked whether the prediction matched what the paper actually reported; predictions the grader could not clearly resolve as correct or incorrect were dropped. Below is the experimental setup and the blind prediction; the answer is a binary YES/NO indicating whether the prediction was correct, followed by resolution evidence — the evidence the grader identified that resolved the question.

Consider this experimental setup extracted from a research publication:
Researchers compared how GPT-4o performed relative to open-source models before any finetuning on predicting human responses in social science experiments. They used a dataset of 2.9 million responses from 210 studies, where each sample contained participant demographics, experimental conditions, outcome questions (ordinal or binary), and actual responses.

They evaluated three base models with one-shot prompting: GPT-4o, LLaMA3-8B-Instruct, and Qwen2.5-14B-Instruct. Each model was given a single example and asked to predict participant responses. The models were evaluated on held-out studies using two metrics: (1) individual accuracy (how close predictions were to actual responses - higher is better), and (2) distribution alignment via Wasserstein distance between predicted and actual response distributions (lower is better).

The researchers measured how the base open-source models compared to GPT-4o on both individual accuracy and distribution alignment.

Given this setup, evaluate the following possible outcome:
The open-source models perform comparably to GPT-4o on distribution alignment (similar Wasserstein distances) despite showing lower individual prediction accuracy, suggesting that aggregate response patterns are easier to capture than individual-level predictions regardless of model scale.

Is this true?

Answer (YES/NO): NO